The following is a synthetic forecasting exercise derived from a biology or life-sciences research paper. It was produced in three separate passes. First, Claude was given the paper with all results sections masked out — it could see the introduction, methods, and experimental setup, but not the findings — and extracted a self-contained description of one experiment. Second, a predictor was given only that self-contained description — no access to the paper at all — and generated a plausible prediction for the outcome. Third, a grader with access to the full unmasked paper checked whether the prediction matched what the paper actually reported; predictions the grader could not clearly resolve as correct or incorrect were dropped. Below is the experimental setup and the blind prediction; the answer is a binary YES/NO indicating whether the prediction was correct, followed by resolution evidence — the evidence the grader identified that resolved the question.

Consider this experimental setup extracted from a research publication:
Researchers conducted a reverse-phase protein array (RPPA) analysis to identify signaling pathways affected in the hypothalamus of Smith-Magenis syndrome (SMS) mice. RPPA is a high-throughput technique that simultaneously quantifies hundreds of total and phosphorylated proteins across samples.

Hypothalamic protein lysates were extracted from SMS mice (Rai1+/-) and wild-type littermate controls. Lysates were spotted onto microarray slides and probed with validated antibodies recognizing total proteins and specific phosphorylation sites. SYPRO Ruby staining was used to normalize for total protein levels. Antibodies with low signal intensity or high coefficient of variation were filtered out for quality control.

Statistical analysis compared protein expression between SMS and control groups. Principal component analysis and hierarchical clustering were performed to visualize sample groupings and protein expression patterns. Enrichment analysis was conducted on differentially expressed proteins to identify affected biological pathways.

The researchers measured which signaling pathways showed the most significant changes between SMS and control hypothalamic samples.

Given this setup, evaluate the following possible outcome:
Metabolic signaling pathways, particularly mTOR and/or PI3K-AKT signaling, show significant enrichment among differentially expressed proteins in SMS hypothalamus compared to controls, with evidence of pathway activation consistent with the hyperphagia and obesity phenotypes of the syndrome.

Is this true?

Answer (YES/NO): NO